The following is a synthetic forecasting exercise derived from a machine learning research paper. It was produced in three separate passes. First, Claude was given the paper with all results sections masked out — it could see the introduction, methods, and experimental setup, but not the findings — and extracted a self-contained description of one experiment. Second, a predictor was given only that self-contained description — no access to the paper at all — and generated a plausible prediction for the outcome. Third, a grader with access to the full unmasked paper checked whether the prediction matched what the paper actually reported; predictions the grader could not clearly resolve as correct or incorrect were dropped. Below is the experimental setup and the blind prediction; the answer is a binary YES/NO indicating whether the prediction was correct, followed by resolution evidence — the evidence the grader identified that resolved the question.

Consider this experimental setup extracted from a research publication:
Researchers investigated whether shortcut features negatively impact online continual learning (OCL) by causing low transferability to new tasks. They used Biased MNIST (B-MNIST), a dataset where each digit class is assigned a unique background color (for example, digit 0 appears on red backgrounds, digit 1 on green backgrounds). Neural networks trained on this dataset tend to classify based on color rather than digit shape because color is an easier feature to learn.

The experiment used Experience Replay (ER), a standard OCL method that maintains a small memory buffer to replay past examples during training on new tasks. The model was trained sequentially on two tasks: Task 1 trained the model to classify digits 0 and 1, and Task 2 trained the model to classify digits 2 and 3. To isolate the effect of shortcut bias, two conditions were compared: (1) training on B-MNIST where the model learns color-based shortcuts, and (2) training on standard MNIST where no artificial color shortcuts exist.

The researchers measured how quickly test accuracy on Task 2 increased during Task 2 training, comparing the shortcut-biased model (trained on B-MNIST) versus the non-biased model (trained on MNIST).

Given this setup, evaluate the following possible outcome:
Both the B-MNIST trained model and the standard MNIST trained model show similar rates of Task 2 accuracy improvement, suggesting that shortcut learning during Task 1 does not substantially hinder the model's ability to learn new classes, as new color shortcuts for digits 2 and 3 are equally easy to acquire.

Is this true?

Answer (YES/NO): NO